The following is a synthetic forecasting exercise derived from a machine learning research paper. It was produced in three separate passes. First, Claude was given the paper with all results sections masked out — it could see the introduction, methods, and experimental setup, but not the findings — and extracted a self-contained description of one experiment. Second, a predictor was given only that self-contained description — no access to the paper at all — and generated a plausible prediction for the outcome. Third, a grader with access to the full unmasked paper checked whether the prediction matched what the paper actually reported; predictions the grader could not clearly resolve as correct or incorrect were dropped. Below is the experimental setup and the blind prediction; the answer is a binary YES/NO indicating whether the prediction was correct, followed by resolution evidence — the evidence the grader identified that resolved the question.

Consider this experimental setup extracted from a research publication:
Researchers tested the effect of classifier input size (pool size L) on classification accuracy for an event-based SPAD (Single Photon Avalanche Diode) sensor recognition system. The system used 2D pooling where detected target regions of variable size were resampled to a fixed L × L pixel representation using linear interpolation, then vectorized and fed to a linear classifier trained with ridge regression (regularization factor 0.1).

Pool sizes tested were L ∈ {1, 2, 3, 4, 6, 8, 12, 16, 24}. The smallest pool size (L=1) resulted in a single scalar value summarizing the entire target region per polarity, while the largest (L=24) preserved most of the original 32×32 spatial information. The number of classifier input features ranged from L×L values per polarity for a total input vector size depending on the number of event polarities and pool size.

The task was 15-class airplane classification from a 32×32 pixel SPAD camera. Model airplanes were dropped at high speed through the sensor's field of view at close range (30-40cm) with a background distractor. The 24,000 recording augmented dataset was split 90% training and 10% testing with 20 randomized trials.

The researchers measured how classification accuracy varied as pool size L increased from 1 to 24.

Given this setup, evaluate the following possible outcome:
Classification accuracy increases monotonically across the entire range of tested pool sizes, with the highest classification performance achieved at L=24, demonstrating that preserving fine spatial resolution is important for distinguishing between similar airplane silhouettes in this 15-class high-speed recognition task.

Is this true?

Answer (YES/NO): NO